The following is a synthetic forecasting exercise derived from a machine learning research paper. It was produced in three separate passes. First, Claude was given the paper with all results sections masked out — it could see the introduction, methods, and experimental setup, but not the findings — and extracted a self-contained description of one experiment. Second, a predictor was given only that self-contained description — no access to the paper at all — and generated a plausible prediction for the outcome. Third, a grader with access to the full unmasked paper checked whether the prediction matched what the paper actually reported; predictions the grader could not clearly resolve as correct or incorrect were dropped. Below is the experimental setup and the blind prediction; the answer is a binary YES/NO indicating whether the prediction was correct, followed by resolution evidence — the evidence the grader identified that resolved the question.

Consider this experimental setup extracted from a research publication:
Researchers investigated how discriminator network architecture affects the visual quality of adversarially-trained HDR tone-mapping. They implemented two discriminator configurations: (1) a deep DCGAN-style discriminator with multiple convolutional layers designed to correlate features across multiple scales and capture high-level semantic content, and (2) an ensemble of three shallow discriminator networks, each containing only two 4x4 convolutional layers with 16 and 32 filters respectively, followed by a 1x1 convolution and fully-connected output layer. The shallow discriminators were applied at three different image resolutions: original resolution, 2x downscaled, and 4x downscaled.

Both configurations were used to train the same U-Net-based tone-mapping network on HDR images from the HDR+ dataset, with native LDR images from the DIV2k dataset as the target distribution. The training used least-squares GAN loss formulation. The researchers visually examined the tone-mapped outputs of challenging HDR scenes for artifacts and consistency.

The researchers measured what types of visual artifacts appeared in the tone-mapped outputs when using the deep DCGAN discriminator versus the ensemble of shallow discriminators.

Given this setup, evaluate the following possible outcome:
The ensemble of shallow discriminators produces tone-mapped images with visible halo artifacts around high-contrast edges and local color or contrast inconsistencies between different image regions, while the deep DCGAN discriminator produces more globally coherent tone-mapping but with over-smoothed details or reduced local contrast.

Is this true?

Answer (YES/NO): NO